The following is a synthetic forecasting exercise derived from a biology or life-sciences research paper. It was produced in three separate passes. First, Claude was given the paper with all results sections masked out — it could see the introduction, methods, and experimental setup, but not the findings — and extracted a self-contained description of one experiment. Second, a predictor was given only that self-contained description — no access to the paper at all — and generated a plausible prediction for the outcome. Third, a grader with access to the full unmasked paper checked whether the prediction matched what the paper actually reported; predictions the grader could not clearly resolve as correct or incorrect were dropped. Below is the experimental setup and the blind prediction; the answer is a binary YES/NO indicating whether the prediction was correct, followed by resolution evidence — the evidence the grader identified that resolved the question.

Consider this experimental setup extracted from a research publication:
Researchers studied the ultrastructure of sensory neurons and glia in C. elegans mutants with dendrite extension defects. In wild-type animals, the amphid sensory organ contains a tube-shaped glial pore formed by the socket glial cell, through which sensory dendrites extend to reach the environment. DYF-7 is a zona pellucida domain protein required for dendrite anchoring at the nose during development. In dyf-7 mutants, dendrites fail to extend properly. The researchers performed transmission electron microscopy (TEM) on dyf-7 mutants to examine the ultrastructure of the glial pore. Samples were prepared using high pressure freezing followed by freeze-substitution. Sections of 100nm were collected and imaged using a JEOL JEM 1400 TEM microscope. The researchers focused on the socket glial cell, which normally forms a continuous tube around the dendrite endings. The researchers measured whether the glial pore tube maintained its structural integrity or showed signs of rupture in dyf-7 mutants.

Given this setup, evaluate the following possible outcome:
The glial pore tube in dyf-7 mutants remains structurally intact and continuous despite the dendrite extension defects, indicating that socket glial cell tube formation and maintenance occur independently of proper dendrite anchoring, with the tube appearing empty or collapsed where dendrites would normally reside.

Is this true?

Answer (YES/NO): NO